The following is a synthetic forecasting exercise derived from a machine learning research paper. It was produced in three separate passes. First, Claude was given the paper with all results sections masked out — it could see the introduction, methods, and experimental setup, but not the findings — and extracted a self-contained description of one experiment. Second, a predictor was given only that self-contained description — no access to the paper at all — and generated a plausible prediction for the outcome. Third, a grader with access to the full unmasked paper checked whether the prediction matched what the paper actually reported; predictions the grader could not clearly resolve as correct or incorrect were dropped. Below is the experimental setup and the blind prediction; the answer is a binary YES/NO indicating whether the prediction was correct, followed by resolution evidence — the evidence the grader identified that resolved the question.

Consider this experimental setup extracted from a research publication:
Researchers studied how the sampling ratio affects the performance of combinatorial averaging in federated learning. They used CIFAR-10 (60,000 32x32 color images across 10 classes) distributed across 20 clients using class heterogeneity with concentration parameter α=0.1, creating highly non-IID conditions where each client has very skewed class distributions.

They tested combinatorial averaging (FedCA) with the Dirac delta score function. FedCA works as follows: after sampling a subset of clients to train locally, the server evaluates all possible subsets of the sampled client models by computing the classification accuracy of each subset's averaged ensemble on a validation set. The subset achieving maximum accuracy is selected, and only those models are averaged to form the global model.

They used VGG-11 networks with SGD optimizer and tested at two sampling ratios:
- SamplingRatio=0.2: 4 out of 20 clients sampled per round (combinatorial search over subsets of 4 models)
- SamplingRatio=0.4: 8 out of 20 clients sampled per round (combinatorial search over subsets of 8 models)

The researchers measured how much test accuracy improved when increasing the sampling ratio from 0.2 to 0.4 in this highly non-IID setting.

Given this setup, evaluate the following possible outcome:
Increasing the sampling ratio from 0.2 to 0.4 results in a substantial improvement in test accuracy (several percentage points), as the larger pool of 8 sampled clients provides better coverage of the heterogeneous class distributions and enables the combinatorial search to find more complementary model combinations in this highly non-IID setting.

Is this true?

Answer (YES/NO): YES